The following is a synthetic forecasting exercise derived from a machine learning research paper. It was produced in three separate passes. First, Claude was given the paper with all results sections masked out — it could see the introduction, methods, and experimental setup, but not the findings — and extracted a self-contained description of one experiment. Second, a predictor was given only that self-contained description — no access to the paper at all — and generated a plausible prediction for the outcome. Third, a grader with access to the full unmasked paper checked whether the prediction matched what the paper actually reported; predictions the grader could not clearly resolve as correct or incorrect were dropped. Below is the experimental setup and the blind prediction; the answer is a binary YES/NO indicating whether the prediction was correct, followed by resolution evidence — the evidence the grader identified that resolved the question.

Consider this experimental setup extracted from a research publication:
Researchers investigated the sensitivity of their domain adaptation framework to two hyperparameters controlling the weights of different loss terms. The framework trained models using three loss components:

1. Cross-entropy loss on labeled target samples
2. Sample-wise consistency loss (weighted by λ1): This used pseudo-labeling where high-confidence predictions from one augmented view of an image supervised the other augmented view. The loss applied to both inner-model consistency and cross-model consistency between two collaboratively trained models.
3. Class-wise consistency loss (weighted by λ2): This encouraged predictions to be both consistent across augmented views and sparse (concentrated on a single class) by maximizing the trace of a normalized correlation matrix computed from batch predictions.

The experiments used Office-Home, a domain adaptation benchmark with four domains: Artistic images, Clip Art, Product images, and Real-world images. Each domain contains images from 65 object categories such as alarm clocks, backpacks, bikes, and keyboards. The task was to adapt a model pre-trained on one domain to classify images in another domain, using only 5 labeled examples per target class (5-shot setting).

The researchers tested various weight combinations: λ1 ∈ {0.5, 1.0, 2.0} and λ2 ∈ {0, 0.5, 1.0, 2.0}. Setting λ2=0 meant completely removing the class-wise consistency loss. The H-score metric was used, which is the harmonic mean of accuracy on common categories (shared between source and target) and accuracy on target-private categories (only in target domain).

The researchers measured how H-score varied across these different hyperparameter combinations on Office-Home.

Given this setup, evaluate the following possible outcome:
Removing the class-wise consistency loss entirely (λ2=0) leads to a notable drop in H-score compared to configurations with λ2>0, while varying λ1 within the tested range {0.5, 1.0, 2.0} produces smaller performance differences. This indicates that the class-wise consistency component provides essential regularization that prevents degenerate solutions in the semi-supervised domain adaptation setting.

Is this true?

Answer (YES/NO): YES